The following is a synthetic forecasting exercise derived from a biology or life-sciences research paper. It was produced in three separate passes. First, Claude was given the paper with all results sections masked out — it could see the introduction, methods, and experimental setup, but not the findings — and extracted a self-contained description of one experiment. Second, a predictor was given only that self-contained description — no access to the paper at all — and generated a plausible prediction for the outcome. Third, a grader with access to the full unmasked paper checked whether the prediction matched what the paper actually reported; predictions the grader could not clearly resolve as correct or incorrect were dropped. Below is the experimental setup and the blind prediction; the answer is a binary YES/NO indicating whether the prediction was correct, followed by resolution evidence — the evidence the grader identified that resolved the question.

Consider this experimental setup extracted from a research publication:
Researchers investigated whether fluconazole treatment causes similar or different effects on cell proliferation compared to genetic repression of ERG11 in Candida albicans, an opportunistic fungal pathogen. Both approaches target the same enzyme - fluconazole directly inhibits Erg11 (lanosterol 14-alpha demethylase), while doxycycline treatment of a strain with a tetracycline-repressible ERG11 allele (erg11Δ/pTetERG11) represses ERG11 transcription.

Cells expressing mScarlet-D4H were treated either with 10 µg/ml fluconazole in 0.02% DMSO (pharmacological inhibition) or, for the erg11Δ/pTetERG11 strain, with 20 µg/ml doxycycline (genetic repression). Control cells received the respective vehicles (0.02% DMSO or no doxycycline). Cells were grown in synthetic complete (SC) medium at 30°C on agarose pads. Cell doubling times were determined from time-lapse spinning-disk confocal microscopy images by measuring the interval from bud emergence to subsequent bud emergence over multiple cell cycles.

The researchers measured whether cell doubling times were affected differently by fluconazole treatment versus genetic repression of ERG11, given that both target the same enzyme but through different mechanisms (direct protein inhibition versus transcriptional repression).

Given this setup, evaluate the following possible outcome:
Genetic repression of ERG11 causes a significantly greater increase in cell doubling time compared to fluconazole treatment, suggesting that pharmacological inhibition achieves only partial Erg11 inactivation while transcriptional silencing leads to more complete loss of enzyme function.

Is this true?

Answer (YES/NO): YES